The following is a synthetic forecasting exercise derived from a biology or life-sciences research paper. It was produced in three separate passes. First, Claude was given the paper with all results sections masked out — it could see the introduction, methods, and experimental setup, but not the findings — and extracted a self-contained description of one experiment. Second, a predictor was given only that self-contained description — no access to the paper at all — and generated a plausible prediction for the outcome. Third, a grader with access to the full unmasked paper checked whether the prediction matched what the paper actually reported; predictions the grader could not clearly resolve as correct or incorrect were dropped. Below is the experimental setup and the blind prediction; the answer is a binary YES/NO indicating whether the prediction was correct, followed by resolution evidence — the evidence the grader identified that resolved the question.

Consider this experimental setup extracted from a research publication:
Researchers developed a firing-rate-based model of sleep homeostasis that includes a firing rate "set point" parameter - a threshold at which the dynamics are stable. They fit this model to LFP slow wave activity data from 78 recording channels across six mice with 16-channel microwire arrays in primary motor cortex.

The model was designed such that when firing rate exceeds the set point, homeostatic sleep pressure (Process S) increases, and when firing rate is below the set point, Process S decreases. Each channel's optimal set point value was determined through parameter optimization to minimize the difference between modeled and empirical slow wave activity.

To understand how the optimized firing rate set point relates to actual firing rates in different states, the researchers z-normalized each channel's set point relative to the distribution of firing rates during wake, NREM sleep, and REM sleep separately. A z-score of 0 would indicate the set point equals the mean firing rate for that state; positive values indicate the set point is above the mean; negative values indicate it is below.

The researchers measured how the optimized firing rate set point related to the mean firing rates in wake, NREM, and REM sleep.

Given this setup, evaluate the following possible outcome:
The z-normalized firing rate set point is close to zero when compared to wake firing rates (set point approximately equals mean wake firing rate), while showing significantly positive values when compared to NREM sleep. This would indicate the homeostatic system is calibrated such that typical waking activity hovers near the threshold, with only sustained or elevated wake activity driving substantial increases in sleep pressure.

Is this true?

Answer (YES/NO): NO